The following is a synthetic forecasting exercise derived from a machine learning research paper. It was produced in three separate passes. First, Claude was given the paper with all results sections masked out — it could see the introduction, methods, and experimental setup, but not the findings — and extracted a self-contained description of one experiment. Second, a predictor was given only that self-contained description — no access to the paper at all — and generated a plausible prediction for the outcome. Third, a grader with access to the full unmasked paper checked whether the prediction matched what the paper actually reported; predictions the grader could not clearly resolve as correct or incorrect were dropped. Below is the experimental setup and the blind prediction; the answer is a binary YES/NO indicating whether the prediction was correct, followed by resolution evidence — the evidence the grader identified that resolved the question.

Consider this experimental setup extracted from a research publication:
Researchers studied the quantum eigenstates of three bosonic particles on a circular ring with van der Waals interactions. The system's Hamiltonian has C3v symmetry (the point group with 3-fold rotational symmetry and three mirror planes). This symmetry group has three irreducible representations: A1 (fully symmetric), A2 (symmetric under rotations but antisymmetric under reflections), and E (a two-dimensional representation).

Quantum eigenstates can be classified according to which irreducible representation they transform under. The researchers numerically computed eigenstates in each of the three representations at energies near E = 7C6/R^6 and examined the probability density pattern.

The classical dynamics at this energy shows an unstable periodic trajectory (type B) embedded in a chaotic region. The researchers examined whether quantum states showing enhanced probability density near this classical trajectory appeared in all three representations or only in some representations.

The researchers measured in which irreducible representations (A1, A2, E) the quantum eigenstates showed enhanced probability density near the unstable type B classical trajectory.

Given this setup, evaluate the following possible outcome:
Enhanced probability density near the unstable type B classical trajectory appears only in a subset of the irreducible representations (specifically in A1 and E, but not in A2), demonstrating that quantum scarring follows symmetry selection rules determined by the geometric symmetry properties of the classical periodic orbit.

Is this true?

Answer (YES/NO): NO